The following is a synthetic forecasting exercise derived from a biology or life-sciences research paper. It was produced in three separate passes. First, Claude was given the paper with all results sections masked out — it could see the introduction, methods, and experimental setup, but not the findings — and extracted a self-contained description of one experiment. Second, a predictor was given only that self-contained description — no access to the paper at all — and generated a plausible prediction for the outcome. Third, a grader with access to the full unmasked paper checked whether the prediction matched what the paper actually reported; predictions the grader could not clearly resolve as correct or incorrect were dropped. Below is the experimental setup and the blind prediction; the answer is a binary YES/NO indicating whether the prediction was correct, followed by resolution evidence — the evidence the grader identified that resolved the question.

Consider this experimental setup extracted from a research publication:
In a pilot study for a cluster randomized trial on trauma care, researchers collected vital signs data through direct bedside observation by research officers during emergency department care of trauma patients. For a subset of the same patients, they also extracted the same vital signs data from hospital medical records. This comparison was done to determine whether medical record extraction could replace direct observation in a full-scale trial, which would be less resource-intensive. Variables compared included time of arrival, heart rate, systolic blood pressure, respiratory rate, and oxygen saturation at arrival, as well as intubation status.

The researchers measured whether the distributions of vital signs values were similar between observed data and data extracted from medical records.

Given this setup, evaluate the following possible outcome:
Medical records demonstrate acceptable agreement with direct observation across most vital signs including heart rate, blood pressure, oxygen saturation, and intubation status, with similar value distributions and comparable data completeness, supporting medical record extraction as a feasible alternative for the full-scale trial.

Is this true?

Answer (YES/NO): NO